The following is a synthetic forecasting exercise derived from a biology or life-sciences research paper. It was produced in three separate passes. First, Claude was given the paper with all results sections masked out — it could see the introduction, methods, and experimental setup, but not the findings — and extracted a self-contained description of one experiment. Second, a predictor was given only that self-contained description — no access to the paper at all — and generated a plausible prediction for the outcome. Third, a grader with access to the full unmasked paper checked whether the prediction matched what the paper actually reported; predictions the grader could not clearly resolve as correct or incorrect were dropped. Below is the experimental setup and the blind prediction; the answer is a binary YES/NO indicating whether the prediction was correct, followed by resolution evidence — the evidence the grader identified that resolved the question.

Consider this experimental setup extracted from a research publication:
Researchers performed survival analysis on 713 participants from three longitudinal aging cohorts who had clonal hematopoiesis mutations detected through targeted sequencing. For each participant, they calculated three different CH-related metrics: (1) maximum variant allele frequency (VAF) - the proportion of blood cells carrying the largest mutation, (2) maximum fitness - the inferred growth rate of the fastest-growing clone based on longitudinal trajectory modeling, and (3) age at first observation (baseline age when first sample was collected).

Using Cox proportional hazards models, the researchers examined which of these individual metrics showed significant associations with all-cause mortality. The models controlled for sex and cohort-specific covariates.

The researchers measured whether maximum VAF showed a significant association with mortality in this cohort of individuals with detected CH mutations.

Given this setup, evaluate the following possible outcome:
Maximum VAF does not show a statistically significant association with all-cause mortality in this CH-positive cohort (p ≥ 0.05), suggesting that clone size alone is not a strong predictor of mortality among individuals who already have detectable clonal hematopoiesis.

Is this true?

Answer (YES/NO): YES